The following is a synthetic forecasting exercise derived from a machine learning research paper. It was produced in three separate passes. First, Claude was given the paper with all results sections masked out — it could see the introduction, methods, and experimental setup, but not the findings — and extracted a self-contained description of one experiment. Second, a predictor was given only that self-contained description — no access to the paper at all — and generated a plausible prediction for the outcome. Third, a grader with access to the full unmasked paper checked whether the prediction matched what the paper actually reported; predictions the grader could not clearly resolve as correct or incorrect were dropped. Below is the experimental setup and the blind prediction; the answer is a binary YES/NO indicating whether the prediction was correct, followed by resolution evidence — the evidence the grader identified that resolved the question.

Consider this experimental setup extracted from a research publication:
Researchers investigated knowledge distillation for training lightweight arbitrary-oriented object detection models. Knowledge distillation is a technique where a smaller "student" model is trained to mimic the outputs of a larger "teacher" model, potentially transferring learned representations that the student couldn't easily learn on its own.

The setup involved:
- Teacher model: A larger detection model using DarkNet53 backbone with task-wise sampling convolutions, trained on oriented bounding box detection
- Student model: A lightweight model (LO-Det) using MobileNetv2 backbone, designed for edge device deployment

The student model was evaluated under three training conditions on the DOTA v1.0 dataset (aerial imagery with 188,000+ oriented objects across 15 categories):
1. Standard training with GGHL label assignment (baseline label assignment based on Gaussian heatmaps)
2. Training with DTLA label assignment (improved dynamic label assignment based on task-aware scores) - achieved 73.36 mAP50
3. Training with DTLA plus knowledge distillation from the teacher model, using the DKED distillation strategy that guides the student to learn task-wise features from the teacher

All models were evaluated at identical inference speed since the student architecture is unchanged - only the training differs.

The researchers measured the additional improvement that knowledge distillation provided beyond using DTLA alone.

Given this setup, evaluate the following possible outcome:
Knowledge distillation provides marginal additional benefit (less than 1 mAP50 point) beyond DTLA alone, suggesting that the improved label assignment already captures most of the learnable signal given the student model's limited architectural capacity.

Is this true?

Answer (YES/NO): YES